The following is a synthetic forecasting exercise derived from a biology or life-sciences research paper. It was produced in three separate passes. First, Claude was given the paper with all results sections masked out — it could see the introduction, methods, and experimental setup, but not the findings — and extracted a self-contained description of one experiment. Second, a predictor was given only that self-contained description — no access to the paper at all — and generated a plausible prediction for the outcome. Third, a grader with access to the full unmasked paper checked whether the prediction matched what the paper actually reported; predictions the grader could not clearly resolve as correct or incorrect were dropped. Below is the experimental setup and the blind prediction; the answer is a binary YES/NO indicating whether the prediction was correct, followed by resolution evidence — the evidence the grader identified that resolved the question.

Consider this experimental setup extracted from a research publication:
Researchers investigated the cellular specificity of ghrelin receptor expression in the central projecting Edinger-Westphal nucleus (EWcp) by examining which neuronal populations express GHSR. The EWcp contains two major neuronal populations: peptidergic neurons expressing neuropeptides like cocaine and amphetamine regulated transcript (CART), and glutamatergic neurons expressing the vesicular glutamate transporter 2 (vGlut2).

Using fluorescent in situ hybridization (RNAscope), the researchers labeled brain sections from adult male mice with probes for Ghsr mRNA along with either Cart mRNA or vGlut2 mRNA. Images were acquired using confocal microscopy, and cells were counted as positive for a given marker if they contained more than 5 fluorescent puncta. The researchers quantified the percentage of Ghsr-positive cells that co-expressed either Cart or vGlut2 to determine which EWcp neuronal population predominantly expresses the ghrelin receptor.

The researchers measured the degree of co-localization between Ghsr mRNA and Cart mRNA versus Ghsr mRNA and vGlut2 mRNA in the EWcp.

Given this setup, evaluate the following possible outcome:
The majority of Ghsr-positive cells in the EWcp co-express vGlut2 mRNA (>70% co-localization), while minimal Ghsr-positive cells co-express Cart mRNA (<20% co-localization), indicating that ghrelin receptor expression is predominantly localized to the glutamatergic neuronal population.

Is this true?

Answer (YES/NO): NO